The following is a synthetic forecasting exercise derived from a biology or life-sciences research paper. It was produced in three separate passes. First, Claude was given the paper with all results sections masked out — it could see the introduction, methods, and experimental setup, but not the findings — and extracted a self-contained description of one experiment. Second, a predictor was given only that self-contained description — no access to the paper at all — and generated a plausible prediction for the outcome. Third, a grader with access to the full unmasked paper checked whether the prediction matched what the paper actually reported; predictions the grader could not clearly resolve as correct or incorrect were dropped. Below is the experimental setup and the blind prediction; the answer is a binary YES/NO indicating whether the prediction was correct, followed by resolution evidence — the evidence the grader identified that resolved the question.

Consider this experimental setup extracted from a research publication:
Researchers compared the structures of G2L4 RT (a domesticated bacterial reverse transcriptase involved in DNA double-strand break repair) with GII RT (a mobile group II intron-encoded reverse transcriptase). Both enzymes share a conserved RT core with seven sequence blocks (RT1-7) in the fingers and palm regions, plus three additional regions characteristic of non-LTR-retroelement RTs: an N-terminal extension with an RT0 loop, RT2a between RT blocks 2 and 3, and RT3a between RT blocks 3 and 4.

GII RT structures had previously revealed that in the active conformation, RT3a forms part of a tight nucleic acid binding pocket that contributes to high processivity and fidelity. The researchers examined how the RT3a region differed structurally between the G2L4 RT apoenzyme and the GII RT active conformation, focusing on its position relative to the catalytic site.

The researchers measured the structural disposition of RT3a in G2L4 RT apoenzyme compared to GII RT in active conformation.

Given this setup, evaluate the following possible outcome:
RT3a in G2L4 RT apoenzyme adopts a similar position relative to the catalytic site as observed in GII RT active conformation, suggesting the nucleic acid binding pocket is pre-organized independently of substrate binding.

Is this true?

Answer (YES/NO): NO